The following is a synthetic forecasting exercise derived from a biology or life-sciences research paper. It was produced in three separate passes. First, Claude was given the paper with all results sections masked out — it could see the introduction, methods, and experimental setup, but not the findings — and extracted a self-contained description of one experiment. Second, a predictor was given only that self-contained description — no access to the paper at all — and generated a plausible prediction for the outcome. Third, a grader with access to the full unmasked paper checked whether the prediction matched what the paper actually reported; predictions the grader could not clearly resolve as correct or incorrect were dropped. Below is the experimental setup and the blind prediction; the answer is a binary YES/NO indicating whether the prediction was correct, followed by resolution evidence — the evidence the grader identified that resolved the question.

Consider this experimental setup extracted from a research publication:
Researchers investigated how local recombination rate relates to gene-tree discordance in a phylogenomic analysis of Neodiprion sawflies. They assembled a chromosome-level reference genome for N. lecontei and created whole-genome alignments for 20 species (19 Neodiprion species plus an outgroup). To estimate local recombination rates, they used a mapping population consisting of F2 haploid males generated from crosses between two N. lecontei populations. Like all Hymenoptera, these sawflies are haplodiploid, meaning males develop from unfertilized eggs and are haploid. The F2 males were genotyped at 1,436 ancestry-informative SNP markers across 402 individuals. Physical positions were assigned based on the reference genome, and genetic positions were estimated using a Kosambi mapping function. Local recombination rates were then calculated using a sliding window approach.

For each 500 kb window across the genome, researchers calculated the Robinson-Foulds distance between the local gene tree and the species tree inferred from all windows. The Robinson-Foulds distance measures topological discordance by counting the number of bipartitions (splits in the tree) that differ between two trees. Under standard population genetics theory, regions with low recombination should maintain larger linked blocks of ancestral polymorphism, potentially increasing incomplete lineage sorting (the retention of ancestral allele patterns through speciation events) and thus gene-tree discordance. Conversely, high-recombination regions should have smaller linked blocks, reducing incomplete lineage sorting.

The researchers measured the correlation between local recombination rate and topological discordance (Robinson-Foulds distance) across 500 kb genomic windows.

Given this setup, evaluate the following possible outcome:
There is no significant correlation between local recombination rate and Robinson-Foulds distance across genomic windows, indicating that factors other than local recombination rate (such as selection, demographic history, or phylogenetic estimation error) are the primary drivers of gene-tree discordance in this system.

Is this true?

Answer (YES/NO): NO